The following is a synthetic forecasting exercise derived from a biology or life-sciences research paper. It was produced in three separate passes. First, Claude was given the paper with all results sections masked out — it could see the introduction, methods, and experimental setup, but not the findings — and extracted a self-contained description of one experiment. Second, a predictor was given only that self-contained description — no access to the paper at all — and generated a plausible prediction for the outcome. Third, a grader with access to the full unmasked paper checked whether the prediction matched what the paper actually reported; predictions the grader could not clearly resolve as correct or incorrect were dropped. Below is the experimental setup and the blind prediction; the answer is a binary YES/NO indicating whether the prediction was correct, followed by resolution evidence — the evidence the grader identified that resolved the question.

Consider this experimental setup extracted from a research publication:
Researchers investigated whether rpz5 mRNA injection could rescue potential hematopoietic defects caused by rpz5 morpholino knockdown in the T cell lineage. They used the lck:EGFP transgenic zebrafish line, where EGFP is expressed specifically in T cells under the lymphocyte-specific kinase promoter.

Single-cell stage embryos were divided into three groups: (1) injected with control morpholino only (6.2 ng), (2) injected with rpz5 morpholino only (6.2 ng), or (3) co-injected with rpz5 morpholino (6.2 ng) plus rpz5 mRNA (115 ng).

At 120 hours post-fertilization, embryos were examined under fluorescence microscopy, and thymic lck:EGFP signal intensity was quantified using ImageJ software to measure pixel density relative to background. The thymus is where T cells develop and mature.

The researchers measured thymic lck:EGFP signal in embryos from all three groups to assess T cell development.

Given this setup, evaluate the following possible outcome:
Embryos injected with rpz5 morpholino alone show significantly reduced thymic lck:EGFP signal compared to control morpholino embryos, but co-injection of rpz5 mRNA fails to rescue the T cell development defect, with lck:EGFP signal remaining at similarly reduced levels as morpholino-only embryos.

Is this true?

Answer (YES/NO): NO